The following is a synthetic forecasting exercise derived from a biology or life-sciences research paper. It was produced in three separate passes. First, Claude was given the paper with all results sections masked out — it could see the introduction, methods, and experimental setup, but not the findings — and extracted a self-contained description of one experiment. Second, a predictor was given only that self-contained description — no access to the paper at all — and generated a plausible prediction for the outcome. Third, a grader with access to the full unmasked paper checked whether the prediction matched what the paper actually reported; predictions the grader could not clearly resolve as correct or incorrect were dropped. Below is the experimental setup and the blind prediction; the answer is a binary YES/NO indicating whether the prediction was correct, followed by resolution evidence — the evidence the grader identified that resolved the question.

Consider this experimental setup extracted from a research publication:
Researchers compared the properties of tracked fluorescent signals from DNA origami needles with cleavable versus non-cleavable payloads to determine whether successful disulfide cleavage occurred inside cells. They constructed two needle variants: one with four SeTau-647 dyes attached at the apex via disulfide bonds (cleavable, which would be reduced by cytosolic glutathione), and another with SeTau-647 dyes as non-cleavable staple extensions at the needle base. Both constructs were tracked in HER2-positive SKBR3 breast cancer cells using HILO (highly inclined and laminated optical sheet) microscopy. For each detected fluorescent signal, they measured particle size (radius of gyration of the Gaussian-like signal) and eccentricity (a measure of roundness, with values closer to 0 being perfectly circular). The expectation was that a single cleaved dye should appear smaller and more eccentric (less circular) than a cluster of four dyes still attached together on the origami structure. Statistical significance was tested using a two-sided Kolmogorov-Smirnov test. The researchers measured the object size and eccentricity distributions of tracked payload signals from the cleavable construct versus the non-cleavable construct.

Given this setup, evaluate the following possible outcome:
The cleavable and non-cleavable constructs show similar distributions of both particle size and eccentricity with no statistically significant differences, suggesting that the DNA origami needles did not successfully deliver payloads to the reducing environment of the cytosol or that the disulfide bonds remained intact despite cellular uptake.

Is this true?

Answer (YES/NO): NO